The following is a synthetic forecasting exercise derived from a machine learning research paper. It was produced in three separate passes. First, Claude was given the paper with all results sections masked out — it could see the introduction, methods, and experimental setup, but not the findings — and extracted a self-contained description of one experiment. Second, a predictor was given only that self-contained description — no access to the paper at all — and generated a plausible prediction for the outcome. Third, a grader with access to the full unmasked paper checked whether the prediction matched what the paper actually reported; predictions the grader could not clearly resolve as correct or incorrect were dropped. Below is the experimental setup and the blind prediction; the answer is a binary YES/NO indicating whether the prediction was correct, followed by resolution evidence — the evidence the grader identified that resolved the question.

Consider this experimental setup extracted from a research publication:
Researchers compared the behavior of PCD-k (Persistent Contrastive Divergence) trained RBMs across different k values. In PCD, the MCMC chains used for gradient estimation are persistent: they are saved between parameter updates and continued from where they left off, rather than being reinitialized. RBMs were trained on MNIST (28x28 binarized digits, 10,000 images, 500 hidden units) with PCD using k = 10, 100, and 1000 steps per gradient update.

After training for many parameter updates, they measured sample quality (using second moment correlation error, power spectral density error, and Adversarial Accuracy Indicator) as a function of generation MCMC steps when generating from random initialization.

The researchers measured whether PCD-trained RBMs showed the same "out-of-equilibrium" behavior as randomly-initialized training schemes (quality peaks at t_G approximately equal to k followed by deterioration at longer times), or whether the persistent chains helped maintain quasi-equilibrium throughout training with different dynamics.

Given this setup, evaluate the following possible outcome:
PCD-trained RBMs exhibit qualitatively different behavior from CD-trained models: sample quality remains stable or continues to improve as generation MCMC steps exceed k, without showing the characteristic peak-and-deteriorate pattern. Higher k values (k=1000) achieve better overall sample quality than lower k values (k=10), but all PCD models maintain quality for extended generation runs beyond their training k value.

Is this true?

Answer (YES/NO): YES